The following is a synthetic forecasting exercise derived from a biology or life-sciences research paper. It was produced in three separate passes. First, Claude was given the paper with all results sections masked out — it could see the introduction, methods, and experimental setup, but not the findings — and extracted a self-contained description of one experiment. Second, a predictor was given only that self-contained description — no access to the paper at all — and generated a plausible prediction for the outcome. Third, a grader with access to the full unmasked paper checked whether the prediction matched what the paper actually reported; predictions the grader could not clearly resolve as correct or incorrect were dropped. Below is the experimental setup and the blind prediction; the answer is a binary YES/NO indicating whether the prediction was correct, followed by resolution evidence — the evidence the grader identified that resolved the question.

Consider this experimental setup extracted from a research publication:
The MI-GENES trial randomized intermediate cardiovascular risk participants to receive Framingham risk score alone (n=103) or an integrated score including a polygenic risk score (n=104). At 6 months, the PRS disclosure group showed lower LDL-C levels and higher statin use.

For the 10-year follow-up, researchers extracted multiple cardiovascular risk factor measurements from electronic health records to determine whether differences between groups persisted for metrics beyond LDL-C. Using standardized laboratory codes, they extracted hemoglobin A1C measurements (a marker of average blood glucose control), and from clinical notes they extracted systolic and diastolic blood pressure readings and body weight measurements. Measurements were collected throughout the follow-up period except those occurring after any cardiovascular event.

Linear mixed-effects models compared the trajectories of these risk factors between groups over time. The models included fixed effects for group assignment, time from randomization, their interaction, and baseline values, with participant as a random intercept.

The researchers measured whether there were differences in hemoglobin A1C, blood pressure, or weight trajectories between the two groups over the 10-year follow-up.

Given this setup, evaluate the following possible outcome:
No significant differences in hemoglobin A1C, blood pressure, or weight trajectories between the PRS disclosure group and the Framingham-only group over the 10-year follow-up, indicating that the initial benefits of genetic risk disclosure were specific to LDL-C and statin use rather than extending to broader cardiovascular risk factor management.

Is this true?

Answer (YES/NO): YES